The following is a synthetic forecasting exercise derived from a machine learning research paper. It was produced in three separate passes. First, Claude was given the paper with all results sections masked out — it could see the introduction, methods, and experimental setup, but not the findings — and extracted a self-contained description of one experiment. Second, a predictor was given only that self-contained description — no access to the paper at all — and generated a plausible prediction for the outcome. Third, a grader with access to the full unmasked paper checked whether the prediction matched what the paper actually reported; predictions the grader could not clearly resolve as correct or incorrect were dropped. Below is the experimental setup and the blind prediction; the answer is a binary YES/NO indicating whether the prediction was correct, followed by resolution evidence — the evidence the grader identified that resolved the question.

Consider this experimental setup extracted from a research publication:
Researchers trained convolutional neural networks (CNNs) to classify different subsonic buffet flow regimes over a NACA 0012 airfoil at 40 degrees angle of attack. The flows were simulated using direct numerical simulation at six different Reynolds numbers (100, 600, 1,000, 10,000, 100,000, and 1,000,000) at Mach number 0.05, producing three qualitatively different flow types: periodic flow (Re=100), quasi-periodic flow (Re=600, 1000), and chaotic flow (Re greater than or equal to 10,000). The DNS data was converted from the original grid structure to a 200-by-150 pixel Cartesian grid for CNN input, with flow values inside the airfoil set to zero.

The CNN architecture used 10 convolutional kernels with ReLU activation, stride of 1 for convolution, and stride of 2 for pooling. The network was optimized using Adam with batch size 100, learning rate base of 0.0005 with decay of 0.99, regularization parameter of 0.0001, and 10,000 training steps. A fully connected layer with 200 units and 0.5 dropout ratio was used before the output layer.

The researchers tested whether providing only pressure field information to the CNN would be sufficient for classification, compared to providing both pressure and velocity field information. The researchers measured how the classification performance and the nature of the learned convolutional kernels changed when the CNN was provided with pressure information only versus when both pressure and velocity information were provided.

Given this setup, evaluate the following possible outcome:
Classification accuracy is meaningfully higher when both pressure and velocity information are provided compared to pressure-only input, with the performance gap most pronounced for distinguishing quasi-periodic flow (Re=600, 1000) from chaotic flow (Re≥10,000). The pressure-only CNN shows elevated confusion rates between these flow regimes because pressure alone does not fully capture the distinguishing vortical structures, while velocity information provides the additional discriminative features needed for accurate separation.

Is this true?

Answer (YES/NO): NO